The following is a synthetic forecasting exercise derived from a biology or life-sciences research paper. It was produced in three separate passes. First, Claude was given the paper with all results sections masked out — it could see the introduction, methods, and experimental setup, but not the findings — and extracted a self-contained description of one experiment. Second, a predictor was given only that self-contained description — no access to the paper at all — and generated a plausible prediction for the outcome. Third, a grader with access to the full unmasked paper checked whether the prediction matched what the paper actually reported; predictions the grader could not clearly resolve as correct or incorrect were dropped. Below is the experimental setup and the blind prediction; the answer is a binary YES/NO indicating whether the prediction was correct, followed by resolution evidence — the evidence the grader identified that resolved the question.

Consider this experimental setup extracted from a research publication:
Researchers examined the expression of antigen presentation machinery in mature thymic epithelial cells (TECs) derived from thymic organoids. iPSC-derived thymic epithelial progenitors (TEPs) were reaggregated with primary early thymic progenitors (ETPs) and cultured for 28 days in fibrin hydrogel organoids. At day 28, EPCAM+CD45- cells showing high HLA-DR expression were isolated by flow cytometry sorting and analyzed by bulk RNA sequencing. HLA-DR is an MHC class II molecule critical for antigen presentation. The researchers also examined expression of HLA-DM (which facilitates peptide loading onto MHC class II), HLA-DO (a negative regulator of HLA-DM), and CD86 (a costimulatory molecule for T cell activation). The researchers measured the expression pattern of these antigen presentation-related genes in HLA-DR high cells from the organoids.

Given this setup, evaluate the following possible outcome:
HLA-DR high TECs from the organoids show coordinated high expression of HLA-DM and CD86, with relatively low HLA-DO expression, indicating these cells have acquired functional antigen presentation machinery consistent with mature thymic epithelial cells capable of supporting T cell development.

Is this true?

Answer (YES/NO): YES